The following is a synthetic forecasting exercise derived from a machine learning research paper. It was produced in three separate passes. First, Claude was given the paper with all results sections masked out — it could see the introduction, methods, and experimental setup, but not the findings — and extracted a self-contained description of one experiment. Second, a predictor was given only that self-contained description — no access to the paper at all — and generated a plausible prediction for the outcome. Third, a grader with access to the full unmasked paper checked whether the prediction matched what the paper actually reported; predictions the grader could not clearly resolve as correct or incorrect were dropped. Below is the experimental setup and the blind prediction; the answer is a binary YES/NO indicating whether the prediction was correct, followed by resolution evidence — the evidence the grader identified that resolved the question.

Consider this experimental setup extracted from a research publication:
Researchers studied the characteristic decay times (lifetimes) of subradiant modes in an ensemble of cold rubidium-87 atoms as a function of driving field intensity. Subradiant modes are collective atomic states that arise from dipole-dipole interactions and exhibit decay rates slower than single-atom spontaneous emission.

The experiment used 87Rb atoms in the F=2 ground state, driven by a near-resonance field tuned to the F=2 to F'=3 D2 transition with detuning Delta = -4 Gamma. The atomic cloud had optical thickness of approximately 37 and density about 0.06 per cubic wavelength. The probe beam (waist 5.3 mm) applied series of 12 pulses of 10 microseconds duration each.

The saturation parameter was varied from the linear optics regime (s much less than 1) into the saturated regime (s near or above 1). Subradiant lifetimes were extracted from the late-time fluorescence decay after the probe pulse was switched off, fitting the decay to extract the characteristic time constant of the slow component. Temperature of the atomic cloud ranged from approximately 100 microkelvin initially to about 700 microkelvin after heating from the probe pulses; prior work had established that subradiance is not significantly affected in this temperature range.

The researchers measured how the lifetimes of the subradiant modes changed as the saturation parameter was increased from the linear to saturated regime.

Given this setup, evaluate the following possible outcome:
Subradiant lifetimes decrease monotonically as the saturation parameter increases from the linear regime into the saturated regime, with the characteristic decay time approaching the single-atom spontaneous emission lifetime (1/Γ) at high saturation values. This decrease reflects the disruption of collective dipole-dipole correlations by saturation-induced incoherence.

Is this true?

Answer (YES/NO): NO